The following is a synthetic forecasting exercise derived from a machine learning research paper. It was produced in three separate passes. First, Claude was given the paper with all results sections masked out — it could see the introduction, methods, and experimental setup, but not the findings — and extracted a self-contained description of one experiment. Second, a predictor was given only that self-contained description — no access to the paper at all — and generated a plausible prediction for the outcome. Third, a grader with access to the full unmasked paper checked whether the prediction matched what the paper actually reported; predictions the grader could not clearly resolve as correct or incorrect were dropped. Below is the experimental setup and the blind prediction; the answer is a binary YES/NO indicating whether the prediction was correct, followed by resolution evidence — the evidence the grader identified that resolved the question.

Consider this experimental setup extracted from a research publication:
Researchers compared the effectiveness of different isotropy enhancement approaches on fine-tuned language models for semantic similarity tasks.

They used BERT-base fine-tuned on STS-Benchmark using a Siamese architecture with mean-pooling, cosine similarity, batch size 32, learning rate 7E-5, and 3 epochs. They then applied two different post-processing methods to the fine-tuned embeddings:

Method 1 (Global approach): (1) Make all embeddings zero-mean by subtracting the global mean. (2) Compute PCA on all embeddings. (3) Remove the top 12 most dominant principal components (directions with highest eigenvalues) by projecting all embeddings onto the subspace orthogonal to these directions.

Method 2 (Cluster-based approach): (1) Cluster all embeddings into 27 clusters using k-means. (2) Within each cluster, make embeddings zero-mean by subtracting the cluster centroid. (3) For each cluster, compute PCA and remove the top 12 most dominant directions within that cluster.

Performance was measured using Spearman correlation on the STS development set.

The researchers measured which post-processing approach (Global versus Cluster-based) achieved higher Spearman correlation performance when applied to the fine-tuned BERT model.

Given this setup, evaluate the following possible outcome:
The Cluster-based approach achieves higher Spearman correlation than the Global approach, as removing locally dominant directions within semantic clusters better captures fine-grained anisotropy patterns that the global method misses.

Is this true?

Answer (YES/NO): NO